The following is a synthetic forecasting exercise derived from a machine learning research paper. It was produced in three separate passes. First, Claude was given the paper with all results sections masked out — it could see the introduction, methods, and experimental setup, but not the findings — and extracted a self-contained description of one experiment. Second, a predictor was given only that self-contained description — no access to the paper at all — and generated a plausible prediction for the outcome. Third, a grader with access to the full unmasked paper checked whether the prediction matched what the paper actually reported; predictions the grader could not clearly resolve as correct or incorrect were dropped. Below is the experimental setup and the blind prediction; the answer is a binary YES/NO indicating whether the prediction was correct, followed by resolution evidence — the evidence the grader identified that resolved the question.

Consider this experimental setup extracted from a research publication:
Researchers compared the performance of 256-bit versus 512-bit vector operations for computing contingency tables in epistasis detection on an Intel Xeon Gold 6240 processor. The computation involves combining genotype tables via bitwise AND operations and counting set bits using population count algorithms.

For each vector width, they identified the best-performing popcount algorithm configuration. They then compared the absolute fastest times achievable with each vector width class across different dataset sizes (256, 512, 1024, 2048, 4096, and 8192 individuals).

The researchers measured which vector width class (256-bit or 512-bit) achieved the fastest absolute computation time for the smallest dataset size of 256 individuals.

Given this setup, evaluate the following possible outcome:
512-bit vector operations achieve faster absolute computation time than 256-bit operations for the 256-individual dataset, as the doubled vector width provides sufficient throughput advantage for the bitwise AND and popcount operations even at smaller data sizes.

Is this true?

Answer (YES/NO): NO